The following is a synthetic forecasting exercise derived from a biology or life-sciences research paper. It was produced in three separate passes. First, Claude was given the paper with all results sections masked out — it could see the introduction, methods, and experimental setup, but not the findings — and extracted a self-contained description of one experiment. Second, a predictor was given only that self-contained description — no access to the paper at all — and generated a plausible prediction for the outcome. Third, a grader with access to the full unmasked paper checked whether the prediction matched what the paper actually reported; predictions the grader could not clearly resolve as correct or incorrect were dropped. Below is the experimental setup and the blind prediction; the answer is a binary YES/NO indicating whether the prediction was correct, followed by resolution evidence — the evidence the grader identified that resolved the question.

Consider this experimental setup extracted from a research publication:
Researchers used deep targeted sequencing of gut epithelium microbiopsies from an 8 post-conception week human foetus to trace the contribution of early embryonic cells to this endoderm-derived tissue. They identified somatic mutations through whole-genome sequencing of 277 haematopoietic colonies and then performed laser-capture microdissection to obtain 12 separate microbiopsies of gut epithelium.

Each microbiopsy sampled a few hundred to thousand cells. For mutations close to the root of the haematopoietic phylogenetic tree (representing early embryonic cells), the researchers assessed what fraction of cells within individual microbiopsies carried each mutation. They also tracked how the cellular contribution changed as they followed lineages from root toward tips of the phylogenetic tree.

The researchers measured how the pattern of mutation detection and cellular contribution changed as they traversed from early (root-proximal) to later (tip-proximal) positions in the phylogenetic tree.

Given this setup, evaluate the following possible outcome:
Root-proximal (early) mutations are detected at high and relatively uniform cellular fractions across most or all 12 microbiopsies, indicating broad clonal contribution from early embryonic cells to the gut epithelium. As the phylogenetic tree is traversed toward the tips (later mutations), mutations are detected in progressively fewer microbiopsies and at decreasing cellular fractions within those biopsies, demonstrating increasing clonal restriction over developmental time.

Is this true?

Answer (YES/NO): YES